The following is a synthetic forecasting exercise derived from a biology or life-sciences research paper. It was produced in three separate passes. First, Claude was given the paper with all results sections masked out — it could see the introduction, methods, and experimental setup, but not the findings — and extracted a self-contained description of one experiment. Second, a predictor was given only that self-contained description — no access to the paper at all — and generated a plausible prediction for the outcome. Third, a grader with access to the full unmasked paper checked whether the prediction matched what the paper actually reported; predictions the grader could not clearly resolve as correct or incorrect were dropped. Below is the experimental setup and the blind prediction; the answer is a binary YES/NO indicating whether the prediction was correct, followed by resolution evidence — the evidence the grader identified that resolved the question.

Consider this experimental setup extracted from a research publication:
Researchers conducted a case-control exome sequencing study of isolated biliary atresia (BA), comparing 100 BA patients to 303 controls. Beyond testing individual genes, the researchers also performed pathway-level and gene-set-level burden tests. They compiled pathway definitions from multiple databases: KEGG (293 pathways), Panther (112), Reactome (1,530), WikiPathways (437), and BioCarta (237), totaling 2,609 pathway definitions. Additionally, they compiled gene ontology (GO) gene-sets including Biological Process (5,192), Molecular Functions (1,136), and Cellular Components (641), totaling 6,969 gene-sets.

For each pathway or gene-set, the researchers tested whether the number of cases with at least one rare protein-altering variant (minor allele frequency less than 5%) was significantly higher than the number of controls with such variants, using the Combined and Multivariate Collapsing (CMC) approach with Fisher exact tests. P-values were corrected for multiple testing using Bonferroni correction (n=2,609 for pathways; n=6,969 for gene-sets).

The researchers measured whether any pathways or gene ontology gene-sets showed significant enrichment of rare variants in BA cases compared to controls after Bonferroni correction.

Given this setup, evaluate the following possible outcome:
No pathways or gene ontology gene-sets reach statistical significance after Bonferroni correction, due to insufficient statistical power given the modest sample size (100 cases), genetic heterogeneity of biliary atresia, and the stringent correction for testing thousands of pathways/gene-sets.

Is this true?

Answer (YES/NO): YES